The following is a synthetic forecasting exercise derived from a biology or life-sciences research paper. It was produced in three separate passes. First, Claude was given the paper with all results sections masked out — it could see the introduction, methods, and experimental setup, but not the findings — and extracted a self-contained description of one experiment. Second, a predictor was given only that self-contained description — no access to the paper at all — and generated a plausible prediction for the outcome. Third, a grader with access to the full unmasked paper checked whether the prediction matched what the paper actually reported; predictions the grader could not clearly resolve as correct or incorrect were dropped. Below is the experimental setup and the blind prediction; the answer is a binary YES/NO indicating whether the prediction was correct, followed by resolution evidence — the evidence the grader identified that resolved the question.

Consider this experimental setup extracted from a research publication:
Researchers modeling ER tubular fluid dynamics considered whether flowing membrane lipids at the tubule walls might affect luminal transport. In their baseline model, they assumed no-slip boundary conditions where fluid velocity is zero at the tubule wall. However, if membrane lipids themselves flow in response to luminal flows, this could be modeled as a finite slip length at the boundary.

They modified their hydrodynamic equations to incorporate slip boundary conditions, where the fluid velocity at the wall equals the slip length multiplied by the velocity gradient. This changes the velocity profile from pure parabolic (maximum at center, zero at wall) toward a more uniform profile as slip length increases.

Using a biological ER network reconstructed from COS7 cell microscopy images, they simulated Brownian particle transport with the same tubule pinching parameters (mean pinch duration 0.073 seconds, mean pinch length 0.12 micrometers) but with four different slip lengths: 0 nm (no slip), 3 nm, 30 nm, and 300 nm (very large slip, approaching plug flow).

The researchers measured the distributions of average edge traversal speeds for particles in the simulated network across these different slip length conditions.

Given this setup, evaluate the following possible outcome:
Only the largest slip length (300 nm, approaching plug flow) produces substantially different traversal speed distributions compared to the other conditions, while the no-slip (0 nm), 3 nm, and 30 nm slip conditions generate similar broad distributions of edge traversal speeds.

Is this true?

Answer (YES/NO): NO